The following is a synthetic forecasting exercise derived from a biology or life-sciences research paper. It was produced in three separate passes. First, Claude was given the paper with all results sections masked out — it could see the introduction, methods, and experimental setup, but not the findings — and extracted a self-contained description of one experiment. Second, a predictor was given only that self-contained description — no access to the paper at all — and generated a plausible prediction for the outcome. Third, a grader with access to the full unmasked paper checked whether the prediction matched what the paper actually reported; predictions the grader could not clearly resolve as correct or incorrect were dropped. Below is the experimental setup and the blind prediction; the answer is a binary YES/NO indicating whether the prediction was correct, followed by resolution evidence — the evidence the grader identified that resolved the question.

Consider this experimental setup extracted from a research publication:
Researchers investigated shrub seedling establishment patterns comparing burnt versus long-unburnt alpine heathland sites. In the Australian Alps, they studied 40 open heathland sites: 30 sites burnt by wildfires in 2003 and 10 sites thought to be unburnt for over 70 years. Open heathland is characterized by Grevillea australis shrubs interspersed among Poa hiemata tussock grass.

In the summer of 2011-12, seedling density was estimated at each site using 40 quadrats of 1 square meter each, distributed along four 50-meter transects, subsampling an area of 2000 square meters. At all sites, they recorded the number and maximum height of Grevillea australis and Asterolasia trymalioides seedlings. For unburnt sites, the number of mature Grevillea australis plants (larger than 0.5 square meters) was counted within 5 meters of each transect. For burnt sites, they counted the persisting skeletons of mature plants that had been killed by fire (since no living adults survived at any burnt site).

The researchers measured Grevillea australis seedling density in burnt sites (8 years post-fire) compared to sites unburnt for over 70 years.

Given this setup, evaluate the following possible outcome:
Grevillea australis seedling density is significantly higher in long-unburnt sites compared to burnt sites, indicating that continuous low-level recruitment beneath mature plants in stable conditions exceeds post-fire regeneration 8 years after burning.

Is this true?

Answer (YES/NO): NO